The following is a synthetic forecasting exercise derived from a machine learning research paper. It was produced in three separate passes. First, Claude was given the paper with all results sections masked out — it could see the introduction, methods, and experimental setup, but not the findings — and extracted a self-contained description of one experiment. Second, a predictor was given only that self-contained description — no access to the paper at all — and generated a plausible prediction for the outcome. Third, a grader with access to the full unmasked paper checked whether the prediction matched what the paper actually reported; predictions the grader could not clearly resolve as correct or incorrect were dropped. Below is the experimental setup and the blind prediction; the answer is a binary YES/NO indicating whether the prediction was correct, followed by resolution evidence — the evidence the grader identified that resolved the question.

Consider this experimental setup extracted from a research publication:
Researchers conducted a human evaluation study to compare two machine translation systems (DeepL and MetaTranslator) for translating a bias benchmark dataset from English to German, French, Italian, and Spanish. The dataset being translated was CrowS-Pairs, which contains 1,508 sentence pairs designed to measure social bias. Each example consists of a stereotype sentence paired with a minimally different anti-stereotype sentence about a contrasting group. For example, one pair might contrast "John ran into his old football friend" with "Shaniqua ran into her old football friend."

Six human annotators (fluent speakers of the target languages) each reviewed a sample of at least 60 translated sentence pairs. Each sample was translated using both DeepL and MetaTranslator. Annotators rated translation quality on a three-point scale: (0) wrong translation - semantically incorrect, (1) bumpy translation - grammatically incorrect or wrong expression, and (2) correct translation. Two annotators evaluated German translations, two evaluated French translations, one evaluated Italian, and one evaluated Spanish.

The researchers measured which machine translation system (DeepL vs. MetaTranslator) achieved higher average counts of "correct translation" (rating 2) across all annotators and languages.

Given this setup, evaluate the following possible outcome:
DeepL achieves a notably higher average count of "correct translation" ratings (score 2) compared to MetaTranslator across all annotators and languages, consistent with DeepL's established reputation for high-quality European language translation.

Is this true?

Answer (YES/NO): YES